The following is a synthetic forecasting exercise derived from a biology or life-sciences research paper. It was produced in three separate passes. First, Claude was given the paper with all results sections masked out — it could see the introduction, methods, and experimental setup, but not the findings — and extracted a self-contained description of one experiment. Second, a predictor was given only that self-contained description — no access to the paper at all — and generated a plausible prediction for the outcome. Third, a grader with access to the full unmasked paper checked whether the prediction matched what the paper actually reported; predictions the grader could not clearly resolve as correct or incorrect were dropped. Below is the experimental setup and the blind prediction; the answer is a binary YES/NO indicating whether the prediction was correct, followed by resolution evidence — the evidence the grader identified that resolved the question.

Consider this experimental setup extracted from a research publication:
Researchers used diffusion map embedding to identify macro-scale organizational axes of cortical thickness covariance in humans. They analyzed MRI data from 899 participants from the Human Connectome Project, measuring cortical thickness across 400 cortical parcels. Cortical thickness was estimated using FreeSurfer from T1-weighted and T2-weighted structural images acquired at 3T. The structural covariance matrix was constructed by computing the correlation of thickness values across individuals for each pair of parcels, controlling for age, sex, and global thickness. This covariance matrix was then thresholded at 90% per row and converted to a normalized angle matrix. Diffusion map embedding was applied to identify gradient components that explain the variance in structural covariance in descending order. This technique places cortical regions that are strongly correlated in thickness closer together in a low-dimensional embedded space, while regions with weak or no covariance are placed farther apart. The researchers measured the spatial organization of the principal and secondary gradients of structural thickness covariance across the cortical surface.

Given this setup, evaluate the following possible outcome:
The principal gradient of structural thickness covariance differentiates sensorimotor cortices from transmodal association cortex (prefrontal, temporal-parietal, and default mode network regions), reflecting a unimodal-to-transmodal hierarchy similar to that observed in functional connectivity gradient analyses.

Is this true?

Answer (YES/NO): NO